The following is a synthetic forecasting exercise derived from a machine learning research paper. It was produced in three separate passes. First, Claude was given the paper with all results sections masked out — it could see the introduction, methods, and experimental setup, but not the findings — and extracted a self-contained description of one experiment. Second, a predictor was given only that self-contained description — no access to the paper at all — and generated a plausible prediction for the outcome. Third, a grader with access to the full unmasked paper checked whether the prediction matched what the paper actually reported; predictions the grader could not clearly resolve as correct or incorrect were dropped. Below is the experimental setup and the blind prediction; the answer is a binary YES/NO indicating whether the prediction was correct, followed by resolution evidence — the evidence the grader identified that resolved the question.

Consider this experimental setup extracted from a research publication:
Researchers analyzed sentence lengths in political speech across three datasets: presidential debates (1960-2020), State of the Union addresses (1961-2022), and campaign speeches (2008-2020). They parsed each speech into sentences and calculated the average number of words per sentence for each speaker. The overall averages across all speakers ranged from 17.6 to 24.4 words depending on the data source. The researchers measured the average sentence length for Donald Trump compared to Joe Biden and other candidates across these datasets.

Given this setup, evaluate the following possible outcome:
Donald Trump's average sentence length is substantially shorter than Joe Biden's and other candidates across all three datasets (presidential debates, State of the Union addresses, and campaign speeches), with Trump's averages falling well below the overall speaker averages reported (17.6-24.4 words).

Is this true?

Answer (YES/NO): NO